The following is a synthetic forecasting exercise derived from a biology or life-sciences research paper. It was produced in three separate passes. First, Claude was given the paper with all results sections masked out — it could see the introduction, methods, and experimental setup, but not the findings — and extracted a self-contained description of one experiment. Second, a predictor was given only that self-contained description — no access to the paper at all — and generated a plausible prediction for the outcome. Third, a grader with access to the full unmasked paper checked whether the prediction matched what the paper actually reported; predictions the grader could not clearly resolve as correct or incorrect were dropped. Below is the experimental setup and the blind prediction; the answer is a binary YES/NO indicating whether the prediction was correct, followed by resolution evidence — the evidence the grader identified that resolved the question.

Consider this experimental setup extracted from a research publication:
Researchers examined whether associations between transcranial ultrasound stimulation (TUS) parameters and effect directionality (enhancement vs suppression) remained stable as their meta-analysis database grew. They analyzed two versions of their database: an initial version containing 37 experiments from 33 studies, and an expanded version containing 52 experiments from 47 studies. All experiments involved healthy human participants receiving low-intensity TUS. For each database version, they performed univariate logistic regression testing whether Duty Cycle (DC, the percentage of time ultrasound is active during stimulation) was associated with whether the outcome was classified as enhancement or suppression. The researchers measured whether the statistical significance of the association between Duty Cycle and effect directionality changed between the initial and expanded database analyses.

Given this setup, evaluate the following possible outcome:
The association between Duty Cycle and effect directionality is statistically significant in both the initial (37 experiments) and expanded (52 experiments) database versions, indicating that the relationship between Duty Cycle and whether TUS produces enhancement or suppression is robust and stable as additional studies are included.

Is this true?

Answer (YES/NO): NO